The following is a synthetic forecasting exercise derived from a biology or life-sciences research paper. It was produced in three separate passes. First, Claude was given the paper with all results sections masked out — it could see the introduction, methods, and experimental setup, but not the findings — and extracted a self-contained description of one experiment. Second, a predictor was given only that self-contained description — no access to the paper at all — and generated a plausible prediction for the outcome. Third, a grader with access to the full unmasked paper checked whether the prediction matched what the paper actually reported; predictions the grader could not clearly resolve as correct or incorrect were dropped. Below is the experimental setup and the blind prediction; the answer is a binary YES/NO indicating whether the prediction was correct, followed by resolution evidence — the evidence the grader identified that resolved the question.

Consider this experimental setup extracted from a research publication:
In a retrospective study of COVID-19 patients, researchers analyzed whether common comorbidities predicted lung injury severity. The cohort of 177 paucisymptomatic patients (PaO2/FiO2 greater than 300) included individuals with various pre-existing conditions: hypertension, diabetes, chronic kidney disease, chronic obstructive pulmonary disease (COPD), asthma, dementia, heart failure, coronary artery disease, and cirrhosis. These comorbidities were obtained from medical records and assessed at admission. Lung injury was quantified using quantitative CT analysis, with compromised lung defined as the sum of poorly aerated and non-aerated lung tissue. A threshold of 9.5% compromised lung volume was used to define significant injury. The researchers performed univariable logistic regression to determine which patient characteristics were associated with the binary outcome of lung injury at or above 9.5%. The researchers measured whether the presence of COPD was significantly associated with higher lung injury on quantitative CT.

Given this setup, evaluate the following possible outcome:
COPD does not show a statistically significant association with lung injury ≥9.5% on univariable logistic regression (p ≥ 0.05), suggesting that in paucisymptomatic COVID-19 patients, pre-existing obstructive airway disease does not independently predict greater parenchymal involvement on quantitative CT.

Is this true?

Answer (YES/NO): YES